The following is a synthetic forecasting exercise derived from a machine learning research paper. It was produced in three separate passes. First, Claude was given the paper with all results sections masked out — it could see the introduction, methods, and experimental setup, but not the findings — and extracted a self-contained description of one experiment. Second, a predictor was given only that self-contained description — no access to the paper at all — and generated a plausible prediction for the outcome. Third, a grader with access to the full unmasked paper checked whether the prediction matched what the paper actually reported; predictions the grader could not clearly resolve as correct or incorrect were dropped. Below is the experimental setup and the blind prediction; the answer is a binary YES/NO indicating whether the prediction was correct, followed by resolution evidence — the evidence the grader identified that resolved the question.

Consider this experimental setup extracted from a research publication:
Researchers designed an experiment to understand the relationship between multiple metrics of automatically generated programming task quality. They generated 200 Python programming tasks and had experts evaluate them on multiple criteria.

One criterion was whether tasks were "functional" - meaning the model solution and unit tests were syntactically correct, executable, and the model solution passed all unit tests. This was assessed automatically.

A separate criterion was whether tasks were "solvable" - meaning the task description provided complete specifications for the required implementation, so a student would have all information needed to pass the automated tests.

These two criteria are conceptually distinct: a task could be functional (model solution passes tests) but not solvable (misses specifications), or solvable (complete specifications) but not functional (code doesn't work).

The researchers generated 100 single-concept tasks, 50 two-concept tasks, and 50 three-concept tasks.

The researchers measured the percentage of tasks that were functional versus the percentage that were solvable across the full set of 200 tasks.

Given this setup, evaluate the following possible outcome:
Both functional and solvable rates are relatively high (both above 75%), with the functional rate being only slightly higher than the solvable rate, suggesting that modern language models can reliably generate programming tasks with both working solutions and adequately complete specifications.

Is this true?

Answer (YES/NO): NO